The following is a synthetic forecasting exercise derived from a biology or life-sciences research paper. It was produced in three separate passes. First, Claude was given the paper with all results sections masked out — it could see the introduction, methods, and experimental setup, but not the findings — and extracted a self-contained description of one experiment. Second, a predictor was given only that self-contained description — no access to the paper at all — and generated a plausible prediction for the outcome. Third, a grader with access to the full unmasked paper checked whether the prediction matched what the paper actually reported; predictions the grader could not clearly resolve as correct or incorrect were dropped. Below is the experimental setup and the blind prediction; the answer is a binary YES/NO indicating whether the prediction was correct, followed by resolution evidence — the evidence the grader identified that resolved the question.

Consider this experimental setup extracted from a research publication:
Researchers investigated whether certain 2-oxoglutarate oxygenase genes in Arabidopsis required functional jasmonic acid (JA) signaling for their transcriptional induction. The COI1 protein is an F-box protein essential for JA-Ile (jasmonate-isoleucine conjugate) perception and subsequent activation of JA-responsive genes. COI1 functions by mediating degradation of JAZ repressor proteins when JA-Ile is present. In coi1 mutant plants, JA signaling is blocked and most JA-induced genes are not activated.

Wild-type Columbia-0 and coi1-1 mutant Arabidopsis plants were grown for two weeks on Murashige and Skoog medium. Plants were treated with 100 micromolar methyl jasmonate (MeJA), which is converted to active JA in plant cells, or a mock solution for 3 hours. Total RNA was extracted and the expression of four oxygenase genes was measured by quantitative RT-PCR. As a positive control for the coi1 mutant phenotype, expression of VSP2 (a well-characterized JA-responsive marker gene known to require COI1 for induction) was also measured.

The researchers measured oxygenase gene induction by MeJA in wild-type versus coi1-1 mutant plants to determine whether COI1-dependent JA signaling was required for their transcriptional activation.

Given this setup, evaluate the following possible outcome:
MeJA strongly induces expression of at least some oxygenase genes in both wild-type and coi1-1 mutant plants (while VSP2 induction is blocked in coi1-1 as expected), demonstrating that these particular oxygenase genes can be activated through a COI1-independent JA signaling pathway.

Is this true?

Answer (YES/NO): NO